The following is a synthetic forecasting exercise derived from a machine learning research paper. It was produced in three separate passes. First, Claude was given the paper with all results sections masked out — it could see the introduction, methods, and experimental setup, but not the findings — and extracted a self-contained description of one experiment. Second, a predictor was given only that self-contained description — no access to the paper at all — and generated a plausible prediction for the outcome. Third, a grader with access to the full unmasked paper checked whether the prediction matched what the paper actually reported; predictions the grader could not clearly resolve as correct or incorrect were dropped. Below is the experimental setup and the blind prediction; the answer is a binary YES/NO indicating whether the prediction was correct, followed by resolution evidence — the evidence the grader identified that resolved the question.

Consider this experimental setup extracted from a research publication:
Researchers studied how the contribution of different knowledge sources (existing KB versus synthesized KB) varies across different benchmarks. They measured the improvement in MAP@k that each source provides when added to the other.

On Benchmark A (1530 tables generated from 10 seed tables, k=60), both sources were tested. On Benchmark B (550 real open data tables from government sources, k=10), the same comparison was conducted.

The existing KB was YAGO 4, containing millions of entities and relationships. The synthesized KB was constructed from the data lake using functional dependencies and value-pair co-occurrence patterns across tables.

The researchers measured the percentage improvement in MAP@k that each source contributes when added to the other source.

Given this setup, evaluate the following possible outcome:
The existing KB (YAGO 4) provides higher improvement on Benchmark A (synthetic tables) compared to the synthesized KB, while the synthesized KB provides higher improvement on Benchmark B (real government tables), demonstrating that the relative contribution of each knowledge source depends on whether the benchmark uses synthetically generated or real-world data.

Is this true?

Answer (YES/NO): YES